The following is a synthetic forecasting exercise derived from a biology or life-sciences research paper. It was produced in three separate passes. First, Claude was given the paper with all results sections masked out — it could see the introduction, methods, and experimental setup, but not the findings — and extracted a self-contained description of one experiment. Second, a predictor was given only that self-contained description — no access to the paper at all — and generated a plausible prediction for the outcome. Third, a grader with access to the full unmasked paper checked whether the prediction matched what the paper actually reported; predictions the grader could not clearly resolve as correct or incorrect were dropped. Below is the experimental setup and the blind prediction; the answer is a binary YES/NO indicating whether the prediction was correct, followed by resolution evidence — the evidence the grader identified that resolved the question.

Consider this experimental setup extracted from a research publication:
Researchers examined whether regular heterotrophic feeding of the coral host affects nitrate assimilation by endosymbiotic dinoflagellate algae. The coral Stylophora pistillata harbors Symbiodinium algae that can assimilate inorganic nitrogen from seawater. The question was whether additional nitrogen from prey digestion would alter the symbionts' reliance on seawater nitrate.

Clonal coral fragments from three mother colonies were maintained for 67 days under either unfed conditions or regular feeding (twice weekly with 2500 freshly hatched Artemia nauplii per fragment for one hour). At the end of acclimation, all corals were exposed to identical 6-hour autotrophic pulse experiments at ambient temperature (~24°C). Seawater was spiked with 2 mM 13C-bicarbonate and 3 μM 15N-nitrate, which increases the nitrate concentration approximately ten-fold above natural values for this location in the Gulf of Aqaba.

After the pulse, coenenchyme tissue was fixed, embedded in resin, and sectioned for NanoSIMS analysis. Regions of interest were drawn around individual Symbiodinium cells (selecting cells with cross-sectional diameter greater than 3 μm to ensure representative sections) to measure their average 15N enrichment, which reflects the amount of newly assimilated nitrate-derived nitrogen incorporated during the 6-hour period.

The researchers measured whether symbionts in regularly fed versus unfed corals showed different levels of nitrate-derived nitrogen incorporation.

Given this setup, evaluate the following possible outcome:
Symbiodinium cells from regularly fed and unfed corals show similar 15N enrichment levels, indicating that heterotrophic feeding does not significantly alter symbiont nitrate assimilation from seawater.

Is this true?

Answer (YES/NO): YES